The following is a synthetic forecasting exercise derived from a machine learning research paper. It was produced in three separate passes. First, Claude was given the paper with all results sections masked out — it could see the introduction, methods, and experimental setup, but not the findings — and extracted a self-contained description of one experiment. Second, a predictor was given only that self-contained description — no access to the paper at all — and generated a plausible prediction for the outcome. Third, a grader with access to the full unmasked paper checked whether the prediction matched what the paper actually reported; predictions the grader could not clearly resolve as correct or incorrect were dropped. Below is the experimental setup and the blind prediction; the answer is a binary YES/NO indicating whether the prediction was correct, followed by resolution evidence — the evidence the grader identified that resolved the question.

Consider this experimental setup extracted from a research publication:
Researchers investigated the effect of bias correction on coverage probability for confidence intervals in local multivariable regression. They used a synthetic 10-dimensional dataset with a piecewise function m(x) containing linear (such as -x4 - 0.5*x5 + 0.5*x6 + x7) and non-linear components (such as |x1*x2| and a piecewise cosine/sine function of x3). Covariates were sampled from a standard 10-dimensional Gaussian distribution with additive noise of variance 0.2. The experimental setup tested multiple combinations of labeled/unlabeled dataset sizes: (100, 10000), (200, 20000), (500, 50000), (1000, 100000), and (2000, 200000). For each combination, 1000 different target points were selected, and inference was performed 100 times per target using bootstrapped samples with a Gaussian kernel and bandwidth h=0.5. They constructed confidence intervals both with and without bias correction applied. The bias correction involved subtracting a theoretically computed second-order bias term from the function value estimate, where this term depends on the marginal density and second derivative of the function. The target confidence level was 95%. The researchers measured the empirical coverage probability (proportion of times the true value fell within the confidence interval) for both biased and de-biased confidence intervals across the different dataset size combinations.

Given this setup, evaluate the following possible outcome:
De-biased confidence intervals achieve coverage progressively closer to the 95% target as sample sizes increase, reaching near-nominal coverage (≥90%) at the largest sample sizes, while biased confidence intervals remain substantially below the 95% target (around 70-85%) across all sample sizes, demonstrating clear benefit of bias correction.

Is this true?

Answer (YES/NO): NO